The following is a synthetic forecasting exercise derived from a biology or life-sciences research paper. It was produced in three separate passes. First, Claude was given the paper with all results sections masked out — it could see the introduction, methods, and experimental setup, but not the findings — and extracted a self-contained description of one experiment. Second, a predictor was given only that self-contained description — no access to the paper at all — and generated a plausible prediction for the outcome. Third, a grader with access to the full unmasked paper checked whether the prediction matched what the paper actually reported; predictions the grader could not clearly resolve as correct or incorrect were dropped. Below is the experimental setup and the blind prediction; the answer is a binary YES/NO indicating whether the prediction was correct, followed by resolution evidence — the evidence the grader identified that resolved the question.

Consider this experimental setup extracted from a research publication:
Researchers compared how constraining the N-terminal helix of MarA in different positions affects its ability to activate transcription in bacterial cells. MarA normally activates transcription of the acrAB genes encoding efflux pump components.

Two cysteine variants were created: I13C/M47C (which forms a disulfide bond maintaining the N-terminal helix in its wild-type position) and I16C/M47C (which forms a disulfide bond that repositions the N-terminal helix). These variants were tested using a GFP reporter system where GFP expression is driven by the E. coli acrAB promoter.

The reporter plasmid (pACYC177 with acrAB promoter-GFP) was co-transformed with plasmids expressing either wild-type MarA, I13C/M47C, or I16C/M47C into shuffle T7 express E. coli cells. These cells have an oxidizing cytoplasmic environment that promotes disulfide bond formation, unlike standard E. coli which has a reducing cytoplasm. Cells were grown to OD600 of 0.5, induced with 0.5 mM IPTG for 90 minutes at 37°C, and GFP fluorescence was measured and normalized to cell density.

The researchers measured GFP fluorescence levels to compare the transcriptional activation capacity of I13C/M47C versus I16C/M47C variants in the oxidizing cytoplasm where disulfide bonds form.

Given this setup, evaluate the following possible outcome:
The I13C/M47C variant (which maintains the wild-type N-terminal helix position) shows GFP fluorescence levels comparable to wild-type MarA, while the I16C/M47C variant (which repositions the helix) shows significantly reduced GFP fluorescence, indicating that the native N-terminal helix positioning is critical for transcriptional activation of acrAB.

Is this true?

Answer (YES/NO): NO